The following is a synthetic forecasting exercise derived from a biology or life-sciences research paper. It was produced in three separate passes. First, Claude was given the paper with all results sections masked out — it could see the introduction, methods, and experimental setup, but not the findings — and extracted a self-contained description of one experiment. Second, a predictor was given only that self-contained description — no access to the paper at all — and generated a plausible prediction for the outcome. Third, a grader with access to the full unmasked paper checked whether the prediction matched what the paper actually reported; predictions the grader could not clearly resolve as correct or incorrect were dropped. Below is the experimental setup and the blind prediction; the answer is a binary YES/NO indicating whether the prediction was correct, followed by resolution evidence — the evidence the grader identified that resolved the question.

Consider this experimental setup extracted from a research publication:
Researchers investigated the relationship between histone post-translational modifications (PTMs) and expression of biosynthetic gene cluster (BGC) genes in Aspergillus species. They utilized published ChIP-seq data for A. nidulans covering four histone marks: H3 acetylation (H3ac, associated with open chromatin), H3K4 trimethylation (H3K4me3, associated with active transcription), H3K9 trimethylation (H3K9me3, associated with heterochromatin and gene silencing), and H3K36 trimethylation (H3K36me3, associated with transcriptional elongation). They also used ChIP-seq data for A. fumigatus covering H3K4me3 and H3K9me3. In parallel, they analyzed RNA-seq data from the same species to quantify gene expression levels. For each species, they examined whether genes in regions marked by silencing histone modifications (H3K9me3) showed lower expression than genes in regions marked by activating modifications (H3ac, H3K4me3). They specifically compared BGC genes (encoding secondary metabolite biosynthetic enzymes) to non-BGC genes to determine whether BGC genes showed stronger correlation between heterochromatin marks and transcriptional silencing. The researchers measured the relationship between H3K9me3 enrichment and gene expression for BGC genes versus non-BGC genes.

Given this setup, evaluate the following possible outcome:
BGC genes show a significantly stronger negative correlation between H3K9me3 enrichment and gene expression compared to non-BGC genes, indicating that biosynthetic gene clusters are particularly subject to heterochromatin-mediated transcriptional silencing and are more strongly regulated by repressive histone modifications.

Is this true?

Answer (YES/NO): NO